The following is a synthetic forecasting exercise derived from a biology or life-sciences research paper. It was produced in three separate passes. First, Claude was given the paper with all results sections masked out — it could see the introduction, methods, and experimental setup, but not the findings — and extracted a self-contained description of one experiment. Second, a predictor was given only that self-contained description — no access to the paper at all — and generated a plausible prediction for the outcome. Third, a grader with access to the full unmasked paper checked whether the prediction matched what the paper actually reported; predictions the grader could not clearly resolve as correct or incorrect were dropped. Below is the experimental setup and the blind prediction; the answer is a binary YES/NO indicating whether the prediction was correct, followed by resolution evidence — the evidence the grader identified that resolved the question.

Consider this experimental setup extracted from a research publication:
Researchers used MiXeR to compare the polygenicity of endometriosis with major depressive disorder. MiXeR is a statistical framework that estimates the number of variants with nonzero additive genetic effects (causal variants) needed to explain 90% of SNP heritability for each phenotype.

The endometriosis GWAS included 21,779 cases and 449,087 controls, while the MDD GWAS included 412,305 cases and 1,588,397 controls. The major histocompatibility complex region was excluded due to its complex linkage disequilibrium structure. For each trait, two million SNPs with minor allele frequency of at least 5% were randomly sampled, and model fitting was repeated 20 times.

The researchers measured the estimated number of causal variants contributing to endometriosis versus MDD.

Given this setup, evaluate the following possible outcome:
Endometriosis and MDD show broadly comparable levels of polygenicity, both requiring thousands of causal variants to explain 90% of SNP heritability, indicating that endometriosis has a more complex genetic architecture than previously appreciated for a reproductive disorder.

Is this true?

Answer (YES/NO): NO